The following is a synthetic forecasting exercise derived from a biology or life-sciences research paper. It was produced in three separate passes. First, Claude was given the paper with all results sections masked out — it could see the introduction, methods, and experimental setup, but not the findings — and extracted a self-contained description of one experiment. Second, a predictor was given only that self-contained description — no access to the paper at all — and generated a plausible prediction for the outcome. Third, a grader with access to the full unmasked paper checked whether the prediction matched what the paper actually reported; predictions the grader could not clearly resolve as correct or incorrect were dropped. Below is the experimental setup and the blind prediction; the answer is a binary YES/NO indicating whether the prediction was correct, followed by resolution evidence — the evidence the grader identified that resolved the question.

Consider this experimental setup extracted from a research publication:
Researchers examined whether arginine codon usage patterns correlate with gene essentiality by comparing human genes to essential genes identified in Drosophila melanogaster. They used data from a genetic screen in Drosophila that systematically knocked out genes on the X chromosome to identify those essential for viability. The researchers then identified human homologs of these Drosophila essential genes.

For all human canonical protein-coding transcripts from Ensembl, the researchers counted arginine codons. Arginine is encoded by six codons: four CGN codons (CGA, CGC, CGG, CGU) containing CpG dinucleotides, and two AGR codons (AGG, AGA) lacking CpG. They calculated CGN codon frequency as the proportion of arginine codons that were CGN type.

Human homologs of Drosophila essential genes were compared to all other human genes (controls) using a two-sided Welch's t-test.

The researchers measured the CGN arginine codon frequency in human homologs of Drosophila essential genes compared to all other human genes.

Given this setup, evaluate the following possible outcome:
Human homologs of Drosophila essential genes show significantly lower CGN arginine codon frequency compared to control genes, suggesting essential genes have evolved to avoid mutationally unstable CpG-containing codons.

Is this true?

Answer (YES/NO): NO